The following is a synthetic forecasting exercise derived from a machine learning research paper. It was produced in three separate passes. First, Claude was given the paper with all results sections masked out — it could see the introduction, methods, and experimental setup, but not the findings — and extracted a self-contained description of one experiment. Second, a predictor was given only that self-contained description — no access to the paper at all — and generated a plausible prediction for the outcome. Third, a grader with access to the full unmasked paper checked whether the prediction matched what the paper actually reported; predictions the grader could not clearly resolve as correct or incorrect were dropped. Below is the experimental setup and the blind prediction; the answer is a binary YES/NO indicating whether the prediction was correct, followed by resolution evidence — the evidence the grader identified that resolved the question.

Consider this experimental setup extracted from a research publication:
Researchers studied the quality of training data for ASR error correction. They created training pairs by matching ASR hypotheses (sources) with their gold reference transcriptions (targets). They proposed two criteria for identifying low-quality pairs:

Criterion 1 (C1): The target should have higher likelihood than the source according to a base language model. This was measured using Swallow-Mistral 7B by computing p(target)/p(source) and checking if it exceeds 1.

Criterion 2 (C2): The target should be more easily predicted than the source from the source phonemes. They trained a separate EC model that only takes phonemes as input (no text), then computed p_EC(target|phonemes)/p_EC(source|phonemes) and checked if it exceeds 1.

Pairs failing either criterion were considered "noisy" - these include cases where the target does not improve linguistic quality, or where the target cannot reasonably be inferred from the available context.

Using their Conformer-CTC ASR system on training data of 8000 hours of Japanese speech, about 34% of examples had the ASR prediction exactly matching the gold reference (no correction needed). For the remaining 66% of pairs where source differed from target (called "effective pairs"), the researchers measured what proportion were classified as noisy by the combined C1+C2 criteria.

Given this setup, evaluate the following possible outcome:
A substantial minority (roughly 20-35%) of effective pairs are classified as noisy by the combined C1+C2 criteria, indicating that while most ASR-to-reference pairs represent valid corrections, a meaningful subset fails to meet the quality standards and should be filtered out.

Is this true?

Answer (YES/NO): NO